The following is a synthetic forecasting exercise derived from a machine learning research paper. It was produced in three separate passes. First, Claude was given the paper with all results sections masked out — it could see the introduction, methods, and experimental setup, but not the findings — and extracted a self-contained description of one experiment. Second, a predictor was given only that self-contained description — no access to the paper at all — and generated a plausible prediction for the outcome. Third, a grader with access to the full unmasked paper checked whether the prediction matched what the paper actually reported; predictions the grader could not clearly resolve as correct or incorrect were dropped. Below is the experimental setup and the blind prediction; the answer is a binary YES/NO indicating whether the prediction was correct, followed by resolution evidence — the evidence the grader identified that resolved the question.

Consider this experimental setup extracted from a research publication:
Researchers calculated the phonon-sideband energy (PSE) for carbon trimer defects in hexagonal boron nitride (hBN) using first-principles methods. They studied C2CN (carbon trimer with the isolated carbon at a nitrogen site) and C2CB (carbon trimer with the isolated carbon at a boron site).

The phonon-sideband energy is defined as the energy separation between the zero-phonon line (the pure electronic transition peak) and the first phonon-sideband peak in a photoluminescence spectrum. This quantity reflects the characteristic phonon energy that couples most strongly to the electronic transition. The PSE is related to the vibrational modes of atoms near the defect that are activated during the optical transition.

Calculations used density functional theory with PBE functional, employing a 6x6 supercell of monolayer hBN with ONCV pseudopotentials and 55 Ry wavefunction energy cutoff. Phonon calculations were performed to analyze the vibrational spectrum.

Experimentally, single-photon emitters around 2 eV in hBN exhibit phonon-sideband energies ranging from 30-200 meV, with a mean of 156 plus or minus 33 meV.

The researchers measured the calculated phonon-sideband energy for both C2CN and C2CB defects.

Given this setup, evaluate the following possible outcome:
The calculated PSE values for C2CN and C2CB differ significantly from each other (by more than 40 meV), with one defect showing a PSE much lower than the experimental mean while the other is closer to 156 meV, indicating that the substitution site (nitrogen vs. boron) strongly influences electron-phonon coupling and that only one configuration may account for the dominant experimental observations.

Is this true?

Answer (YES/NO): NO